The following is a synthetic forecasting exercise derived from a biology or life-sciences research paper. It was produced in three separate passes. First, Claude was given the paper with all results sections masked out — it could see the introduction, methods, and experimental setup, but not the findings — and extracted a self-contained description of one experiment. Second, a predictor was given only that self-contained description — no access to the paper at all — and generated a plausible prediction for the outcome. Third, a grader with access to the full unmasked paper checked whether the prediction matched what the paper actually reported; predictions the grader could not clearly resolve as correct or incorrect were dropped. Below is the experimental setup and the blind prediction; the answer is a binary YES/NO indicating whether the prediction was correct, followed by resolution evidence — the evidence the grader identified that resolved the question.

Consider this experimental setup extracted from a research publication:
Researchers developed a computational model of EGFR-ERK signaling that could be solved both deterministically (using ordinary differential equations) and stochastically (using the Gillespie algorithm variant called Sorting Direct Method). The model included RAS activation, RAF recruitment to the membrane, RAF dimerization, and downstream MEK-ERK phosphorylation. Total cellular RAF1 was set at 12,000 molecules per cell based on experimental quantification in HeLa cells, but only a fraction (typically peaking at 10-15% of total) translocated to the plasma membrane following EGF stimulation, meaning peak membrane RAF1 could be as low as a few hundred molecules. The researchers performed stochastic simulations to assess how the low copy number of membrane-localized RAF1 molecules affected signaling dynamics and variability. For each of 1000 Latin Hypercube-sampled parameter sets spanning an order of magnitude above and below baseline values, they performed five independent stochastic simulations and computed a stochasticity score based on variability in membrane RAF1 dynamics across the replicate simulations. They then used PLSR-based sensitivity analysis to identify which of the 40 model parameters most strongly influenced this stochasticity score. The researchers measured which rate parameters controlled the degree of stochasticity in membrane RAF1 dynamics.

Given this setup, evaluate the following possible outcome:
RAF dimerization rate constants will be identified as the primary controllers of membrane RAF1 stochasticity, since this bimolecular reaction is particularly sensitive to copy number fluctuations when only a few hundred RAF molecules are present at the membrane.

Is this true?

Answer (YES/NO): NO